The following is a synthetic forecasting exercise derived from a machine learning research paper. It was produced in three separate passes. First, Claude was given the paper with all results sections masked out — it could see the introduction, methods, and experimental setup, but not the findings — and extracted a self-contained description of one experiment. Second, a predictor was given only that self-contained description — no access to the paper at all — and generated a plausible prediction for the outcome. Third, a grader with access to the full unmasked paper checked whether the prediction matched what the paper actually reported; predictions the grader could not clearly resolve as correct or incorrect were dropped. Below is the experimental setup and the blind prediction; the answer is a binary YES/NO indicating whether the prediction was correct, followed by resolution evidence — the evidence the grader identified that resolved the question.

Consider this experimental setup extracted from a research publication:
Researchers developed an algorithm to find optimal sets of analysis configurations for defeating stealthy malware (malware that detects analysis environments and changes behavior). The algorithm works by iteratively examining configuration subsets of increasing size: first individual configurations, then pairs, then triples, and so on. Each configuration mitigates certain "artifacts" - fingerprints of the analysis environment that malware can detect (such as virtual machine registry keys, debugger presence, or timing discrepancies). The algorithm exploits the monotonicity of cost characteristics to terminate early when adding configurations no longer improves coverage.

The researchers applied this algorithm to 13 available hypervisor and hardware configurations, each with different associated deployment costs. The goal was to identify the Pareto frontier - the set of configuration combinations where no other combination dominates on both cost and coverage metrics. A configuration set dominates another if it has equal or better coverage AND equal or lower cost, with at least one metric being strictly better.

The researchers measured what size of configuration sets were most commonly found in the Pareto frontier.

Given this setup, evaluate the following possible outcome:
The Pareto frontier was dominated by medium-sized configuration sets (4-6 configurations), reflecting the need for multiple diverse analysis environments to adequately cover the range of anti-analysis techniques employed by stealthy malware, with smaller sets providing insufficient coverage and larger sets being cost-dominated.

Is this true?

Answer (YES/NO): NO